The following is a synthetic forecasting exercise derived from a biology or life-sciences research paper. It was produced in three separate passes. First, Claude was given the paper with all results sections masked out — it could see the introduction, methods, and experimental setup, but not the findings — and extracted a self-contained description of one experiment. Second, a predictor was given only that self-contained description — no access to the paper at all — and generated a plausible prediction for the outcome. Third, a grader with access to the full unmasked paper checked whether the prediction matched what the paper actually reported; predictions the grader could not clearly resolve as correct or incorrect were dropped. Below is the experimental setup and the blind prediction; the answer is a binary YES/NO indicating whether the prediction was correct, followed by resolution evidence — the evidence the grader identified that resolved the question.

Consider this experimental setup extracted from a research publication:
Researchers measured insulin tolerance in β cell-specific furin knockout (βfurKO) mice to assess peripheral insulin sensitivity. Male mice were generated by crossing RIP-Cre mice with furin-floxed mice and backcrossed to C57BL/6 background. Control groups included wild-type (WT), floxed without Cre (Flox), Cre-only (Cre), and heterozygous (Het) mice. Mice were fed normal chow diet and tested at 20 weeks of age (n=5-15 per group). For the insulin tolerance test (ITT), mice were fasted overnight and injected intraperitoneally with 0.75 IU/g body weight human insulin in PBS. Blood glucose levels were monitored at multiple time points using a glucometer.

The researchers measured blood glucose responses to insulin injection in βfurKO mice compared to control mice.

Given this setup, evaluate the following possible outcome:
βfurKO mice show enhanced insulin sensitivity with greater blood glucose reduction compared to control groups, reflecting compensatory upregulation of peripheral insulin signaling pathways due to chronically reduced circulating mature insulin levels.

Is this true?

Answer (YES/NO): NO